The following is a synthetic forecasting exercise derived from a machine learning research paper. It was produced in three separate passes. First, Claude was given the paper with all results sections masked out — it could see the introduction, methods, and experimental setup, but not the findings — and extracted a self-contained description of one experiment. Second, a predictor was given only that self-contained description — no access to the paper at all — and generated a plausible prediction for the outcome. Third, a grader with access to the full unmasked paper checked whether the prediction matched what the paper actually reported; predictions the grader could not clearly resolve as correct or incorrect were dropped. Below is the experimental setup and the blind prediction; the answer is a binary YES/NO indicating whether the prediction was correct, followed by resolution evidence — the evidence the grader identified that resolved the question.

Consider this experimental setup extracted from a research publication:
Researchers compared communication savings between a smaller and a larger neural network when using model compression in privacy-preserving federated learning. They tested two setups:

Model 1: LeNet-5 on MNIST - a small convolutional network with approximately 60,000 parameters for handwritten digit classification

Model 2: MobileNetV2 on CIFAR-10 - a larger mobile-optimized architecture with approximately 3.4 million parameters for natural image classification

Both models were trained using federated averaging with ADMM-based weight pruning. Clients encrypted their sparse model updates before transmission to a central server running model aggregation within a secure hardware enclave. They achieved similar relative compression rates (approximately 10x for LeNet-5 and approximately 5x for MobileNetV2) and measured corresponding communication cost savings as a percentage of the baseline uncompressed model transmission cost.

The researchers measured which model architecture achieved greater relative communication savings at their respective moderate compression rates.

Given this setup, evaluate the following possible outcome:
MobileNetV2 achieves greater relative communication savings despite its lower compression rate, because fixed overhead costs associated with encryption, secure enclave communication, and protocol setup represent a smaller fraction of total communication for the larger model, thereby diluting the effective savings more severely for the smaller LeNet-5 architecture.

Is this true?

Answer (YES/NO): NO